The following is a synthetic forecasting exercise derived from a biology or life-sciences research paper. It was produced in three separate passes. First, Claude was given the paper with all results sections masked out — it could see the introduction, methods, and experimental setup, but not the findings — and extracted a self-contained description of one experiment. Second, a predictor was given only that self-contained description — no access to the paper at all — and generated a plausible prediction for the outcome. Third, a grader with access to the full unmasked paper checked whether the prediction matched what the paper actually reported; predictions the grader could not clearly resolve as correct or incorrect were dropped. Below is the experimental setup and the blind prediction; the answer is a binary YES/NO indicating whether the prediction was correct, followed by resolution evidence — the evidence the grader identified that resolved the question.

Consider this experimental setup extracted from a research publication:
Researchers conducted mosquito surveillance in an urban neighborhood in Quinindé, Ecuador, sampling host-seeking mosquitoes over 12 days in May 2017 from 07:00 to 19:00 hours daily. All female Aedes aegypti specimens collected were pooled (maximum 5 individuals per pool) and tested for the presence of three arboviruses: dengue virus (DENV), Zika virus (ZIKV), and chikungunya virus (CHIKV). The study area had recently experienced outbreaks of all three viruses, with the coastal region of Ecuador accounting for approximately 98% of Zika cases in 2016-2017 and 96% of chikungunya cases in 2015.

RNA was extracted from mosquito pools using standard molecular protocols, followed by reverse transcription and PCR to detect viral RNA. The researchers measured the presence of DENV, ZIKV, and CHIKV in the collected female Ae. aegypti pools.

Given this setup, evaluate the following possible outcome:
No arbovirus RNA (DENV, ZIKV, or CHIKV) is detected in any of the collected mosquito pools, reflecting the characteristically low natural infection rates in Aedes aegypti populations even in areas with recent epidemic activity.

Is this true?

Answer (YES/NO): YES